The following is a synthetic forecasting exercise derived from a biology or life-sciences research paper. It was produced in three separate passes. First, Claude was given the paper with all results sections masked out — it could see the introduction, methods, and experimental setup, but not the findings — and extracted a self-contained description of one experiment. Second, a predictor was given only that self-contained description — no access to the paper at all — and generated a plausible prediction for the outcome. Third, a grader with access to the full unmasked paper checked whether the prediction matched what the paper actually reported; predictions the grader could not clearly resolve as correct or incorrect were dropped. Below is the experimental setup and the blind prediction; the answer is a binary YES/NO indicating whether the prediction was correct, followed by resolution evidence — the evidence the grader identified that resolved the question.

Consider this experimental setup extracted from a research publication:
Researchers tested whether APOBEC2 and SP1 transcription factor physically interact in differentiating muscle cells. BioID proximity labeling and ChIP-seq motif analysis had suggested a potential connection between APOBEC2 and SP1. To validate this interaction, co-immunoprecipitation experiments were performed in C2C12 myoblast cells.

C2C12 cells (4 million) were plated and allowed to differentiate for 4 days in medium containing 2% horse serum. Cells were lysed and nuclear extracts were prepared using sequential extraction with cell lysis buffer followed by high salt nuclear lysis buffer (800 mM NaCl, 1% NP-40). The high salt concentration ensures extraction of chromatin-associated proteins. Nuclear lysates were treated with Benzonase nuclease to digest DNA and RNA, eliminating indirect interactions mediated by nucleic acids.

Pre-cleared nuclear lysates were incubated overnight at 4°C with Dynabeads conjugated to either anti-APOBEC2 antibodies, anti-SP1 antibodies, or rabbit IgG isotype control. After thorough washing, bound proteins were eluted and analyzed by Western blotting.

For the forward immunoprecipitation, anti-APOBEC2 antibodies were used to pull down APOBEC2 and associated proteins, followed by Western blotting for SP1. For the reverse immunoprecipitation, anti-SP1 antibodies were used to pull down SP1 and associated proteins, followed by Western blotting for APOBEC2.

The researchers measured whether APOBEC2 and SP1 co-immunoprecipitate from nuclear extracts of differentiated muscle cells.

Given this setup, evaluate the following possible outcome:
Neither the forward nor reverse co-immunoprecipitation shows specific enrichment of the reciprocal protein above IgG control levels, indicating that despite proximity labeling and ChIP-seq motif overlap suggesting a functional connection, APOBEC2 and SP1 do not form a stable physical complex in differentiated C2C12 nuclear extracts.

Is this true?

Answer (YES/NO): YES